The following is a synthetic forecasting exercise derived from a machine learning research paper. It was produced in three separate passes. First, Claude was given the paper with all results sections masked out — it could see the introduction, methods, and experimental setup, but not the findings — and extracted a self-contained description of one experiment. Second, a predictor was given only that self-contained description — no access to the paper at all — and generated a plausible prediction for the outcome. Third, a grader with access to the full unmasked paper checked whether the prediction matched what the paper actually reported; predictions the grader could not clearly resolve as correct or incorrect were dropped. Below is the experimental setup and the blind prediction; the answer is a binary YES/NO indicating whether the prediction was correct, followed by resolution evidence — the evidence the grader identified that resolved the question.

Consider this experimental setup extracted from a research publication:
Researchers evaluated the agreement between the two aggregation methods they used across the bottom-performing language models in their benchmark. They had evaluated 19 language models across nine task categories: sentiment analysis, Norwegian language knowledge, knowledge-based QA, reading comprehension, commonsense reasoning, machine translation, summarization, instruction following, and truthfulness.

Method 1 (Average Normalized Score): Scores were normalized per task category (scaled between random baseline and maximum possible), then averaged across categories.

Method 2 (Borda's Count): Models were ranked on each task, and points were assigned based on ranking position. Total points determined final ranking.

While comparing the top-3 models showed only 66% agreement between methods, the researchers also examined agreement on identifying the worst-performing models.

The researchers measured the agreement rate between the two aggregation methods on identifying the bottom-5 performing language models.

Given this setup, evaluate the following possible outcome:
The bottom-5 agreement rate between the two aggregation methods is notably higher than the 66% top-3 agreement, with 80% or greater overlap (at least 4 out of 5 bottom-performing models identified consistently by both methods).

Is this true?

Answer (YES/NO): YES